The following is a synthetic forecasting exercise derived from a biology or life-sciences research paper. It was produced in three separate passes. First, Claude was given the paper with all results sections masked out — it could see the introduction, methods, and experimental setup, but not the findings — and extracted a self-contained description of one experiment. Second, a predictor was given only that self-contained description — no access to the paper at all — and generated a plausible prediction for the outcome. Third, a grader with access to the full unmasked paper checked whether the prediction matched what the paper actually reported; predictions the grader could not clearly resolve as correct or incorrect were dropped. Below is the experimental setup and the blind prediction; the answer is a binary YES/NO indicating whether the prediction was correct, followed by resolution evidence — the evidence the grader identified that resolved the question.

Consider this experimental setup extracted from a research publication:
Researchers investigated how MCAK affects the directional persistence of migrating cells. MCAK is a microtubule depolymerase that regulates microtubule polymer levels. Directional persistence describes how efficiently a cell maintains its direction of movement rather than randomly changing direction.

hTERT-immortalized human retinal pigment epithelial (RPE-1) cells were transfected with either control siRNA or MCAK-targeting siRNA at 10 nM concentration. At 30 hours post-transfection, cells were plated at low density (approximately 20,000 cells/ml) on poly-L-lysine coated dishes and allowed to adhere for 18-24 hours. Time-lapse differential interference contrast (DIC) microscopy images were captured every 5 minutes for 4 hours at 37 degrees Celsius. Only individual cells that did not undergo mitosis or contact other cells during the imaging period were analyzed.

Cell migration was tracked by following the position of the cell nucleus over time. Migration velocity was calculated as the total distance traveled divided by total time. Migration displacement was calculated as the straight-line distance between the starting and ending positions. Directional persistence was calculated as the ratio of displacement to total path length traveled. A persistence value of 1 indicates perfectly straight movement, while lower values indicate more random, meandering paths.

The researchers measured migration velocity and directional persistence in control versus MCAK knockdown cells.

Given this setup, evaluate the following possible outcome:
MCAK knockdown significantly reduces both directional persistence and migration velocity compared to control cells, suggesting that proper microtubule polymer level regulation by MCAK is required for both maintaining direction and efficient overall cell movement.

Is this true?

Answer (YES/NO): YES